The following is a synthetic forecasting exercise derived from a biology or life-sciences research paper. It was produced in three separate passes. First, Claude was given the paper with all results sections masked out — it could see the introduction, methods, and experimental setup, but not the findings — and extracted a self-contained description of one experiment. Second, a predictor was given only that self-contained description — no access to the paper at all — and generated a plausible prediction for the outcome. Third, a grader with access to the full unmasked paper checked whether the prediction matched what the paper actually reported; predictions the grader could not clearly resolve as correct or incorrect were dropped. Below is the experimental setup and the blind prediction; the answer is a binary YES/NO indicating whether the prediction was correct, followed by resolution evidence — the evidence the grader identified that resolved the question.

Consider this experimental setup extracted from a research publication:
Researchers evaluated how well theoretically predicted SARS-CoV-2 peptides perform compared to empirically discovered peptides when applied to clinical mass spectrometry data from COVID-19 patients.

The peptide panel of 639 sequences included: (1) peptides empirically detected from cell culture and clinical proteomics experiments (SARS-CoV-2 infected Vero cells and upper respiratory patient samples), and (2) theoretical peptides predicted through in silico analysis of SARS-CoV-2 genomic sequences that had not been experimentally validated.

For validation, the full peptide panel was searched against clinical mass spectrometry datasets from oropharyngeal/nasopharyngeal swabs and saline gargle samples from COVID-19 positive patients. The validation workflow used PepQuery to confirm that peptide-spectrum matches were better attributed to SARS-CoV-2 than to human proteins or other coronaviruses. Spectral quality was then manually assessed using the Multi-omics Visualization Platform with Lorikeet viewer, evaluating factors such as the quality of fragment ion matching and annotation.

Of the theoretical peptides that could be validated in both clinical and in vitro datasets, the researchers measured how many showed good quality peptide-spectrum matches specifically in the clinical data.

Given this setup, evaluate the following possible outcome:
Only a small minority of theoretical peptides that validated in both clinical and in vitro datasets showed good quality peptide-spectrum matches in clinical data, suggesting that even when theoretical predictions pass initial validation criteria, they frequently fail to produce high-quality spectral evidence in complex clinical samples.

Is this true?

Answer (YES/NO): YES